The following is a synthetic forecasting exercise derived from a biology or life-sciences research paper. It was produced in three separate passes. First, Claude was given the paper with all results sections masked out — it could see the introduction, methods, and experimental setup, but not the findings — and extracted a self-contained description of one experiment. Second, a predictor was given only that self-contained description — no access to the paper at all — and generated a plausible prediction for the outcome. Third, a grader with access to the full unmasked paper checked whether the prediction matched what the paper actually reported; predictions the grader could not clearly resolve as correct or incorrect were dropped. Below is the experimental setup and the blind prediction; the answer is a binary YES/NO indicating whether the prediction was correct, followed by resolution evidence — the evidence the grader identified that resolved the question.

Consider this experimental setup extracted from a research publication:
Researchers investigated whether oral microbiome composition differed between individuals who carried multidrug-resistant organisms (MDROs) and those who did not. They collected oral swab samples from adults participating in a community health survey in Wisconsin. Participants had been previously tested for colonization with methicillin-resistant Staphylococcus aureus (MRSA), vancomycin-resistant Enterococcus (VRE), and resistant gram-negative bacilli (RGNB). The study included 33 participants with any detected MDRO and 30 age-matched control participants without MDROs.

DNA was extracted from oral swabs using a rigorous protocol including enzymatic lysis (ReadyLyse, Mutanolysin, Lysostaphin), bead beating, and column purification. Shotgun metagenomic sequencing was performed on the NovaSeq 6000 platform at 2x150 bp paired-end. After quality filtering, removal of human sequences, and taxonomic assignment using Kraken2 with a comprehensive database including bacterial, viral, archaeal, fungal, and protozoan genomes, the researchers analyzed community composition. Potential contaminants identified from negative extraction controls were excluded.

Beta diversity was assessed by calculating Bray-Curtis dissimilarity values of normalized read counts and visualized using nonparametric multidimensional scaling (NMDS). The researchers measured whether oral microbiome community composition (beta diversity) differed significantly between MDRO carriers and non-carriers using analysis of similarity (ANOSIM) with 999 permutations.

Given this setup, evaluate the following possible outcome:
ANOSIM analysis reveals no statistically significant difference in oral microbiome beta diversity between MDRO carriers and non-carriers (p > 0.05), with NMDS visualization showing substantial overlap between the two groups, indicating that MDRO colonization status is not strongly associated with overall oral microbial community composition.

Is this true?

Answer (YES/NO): NO